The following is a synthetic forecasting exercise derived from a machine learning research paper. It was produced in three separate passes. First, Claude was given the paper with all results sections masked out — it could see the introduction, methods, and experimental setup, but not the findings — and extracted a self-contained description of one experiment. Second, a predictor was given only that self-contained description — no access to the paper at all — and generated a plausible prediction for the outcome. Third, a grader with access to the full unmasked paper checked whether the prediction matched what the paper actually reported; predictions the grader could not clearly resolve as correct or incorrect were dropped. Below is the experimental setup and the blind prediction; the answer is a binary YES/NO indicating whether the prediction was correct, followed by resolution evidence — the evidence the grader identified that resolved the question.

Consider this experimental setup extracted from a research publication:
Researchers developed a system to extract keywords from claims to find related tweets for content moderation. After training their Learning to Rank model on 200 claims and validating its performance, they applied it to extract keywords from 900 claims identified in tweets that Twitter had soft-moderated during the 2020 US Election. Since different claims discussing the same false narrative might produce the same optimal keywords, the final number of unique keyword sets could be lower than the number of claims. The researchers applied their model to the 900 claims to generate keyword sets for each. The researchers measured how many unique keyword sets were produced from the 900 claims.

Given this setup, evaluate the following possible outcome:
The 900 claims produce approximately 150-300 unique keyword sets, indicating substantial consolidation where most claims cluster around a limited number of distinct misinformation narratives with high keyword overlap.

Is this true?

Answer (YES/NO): NO